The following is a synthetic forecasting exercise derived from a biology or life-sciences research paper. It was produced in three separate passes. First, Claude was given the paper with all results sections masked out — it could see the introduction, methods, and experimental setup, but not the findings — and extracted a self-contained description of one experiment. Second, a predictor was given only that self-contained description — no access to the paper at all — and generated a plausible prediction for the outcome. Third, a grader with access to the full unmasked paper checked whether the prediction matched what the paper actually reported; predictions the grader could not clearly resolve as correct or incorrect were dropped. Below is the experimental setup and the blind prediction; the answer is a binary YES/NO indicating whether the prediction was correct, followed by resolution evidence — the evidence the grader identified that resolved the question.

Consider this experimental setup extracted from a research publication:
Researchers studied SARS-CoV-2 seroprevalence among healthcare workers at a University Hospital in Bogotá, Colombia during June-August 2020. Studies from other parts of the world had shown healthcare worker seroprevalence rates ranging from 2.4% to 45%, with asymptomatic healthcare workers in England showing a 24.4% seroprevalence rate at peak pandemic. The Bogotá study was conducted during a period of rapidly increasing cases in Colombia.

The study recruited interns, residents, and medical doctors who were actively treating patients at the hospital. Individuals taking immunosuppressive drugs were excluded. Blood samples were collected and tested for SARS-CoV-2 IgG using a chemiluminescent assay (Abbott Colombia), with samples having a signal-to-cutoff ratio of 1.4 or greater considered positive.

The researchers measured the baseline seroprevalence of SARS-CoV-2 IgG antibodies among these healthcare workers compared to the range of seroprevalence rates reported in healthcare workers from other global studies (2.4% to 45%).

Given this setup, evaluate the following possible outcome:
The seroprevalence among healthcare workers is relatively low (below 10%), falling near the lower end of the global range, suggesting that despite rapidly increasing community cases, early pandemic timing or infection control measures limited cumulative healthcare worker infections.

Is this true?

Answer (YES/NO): YES